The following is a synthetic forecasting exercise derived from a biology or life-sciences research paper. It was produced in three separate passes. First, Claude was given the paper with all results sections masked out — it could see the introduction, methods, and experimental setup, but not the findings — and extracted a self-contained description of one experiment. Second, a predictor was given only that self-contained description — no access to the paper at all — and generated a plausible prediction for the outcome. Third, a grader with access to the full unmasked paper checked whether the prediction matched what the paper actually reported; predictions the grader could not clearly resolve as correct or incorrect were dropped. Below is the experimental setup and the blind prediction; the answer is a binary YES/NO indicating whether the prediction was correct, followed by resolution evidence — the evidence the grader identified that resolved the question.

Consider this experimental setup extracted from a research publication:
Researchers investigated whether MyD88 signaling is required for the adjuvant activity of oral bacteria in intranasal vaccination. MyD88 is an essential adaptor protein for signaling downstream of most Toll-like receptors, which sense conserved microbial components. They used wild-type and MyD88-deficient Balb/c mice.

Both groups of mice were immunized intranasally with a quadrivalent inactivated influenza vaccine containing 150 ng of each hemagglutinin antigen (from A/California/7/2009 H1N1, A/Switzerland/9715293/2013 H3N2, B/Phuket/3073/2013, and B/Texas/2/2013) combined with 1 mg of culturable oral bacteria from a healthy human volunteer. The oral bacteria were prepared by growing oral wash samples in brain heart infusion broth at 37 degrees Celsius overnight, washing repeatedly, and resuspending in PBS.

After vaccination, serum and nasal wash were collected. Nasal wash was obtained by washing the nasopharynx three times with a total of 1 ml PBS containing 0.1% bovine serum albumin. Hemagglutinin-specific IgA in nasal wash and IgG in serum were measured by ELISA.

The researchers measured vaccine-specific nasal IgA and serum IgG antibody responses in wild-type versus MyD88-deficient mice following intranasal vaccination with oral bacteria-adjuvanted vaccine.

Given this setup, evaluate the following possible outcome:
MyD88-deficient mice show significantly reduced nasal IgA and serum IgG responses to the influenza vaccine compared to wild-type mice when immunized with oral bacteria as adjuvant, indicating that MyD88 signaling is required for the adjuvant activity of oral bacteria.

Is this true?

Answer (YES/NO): YES